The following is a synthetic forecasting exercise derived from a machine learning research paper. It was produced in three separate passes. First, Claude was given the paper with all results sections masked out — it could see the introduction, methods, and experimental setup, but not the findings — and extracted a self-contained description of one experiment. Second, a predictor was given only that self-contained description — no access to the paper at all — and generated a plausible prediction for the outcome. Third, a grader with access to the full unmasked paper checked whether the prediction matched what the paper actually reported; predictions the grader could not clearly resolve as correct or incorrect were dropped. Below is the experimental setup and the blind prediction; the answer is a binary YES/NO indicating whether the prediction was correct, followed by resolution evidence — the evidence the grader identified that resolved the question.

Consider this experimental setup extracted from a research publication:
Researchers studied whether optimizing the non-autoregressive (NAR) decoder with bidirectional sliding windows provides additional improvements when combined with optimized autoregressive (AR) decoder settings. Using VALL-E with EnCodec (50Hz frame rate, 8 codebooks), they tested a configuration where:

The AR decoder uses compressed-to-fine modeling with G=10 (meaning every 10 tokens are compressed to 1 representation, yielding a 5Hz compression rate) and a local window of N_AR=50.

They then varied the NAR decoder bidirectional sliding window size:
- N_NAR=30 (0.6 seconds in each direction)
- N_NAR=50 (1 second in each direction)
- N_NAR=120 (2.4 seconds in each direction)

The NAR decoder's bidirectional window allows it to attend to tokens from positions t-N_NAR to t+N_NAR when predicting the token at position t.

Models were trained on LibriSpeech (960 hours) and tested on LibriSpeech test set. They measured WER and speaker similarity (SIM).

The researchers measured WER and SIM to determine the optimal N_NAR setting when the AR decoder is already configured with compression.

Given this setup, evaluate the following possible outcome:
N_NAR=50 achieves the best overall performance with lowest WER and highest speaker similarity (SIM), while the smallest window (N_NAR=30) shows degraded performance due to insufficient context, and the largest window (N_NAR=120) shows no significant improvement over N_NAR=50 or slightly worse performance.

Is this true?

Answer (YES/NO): NO